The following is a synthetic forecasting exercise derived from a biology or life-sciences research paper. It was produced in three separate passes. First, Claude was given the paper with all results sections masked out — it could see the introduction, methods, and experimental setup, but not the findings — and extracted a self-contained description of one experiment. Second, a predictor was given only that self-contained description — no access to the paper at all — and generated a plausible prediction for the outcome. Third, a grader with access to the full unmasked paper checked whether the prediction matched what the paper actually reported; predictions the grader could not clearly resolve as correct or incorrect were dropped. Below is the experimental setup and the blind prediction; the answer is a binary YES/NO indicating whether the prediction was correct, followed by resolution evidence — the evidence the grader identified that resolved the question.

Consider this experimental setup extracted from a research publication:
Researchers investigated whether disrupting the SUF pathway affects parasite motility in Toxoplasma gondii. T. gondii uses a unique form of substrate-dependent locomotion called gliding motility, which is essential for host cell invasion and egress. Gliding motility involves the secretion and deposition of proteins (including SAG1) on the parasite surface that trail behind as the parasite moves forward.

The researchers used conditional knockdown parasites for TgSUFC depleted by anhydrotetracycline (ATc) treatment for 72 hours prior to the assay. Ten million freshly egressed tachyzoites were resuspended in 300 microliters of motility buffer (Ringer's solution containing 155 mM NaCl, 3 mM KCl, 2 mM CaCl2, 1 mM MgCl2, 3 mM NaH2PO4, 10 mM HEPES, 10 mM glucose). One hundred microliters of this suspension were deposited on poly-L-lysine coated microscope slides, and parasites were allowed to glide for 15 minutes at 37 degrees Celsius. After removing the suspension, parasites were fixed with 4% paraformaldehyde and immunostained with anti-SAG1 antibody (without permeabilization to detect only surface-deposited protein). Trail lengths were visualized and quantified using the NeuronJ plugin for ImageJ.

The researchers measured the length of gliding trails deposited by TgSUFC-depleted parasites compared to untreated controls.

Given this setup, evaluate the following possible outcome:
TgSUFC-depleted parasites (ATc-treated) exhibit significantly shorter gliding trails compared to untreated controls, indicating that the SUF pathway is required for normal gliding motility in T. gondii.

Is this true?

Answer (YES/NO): YES